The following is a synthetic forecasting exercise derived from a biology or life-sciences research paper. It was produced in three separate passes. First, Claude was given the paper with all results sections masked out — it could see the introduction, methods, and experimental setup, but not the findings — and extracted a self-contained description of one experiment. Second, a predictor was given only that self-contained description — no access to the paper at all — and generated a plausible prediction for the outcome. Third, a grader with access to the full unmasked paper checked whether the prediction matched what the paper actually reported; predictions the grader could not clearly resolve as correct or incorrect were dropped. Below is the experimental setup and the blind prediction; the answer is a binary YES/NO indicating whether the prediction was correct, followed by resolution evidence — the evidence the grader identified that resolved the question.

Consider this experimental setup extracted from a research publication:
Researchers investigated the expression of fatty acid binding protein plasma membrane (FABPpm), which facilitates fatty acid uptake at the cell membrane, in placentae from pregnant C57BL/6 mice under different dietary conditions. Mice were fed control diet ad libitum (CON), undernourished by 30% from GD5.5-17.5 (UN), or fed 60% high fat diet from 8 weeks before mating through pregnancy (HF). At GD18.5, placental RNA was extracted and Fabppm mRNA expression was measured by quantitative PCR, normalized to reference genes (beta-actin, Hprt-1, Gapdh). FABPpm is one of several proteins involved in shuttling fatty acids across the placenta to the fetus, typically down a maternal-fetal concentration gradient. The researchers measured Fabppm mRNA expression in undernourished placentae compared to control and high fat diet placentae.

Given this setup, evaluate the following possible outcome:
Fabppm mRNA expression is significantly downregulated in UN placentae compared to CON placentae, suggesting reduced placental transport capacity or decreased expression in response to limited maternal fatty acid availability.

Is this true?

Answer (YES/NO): NO